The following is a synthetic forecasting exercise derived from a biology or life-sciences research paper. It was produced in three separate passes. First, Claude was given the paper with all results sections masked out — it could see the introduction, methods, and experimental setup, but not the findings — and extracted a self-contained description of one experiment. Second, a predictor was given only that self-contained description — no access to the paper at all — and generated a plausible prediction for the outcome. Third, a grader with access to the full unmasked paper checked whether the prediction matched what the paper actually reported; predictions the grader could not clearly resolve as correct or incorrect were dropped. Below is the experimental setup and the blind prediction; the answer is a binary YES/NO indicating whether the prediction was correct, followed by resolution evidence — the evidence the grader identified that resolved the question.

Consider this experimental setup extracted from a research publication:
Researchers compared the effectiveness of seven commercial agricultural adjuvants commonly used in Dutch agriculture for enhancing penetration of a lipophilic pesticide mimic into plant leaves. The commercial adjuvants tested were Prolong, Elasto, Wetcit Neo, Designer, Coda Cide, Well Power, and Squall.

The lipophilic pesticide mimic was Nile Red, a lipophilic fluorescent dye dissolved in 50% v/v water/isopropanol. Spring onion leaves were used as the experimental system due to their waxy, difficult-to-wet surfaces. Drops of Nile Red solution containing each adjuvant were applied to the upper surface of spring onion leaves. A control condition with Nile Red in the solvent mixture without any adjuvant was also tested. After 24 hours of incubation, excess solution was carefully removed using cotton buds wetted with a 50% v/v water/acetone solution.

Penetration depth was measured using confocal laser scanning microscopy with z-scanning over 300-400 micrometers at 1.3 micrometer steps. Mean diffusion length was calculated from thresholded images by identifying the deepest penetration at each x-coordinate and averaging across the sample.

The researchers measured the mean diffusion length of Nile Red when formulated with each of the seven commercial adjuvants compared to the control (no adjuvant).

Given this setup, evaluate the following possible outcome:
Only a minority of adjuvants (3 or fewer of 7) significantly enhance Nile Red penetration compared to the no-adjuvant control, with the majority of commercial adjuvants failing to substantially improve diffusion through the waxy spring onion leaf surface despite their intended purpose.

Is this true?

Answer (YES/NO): YES